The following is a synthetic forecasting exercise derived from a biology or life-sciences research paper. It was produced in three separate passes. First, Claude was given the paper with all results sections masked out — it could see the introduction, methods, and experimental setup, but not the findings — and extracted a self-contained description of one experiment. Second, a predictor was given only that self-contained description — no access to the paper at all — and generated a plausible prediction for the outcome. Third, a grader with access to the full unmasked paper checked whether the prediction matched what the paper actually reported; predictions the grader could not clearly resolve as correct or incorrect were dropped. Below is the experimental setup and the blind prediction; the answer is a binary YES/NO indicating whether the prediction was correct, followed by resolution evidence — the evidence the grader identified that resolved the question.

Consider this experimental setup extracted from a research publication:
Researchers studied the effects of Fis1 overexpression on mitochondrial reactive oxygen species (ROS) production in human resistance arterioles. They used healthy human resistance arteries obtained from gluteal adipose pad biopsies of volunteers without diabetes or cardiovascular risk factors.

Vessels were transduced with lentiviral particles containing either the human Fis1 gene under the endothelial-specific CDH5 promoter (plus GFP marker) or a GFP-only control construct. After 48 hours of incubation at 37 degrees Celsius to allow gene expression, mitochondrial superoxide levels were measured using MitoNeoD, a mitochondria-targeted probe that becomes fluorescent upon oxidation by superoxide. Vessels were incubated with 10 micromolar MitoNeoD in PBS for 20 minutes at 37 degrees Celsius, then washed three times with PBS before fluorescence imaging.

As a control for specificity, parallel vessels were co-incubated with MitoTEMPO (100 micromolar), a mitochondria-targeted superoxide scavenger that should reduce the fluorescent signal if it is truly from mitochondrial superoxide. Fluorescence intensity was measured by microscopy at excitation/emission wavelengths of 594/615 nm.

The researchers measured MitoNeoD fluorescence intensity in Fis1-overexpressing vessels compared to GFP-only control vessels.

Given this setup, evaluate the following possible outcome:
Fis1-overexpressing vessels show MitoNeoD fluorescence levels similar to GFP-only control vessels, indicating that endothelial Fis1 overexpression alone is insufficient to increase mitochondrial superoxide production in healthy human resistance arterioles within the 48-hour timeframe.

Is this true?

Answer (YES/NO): NO